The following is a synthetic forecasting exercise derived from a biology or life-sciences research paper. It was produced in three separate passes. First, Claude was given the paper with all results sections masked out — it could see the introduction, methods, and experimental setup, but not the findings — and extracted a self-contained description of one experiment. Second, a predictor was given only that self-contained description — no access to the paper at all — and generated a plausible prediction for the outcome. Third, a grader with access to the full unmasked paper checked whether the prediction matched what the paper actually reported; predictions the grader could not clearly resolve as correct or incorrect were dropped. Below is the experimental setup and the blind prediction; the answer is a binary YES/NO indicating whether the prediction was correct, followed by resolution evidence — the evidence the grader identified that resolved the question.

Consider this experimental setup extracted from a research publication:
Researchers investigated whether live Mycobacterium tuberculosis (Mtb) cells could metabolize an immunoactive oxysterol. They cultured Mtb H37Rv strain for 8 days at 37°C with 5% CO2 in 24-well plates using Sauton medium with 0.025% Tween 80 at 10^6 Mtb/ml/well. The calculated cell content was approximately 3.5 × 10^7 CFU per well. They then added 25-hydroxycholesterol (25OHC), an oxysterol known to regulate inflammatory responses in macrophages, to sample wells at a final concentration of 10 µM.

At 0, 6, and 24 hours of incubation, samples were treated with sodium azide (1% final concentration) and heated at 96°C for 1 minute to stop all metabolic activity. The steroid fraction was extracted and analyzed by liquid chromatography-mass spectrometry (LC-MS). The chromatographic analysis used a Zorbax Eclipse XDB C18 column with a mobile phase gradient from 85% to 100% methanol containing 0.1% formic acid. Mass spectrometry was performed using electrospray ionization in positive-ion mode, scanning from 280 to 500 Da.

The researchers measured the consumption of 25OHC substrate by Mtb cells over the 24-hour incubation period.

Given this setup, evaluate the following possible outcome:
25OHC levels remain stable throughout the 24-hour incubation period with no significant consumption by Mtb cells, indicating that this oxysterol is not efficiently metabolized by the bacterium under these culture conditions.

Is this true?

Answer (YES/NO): NO